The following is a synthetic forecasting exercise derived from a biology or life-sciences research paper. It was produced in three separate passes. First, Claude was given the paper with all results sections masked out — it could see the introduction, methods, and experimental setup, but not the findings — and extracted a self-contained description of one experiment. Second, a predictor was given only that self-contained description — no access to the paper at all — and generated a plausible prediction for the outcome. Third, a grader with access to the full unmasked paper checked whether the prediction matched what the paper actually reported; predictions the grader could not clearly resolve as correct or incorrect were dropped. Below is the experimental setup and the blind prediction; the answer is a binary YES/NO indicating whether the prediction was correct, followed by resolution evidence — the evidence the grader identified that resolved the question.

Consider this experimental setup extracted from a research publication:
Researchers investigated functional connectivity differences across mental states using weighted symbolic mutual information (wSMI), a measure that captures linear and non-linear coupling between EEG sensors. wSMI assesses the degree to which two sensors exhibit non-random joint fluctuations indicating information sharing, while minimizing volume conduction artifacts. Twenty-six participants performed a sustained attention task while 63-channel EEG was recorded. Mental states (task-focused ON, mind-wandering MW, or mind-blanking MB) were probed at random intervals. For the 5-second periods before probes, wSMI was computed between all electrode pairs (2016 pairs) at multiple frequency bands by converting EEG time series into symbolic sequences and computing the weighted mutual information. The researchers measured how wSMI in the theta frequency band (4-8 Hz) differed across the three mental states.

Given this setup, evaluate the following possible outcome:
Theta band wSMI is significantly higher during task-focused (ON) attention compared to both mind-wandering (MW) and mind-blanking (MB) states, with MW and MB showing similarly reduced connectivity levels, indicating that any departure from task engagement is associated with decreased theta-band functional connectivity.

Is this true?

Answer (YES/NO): YES